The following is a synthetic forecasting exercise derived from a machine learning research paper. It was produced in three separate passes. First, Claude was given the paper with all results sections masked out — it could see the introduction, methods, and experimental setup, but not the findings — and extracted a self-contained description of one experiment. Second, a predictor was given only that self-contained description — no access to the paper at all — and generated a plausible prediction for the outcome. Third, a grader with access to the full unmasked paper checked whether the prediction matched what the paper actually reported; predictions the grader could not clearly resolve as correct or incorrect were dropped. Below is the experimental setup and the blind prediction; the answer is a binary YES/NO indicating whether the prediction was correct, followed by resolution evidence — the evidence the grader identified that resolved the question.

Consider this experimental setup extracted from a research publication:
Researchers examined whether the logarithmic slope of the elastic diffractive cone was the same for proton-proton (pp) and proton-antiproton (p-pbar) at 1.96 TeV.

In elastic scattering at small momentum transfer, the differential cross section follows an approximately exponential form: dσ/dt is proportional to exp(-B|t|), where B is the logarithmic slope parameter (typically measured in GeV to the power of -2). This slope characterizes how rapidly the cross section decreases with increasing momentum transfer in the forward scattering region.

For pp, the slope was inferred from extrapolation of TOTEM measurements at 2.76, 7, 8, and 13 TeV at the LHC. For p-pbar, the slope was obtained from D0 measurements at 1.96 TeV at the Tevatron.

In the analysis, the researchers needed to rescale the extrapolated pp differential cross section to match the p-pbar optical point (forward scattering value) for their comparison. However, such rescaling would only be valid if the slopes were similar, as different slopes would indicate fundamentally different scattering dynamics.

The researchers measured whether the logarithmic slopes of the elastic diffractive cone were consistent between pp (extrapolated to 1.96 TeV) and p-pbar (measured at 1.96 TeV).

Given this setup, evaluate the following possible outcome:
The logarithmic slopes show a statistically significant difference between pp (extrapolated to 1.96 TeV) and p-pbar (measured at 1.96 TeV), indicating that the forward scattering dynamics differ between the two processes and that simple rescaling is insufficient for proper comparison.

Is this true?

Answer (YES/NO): NO